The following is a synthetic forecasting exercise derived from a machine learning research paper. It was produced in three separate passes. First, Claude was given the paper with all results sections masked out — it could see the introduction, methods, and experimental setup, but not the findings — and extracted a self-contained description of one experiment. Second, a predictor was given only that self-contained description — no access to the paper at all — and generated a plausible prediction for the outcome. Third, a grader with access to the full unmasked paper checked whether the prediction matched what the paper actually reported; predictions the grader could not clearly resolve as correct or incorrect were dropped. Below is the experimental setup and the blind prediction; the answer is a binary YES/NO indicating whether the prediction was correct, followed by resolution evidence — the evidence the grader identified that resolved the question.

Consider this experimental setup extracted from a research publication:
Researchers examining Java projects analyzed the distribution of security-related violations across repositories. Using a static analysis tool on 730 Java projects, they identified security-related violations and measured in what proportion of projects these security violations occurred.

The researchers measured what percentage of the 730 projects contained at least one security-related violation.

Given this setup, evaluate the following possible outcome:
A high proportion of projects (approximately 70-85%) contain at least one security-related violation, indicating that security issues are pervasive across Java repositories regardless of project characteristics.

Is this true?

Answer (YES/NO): NO